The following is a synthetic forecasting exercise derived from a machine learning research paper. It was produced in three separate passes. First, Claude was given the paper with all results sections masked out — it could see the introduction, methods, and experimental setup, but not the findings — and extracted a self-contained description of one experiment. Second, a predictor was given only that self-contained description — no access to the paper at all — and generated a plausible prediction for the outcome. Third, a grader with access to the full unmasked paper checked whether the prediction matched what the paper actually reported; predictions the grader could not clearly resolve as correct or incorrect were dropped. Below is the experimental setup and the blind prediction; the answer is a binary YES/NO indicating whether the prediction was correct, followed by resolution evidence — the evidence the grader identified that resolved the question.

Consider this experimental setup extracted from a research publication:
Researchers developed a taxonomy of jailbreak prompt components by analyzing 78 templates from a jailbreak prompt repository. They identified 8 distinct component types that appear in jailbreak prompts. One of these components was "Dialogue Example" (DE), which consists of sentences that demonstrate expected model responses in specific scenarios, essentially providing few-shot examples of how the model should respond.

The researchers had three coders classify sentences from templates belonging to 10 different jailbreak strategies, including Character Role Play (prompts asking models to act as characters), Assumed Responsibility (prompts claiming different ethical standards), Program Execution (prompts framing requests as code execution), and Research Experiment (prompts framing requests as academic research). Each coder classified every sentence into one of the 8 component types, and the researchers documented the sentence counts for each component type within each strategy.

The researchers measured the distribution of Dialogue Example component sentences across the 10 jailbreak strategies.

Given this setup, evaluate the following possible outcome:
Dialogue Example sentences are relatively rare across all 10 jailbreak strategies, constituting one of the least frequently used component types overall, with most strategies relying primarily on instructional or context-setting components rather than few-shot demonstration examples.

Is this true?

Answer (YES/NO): YES